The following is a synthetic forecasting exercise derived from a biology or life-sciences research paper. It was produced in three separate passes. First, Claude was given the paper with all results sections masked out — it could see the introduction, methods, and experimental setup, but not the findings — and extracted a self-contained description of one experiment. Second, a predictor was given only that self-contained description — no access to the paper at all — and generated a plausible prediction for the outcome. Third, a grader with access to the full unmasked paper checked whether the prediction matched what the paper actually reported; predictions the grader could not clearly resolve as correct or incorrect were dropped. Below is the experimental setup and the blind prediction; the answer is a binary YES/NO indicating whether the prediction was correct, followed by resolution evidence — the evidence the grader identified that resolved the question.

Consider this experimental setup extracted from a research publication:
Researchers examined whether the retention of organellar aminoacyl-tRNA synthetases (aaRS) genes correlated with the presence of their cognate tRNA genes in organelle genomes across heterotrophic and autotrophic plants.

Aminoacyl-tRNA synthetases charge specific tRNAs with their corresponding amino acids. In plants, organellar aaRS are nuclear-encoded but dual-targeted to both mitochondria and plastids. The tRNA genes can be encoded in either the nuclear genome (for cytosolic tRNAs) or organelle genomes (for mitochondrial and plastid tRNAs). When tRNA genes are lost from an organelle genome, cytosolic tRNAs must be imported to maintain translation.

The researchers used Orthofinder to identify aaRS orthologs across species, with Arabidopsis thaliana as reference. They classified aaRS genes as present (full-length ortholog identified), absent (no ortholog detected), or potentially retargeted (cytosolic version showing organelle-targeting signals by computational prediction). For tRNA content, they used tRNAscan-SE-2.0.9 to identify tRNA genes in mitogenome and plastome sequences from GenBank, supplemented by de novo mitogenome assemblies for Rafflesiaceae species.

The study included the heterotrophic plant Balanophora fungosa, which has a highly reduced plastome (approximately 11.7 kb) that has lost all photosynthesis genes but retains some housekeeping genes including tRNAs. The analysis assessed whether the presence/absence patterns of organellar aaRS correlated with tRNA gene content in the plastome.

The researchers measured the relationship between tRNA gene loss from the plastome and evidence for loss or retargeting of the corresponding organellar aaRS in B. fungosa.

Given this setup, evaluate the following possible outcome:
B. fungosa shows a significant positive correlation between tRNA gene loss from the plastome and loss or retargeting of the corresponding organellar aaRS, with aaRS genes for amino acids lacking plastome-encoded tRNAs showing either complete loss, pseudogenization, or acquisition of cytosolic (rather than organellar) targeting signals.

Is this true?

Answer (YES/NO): YES